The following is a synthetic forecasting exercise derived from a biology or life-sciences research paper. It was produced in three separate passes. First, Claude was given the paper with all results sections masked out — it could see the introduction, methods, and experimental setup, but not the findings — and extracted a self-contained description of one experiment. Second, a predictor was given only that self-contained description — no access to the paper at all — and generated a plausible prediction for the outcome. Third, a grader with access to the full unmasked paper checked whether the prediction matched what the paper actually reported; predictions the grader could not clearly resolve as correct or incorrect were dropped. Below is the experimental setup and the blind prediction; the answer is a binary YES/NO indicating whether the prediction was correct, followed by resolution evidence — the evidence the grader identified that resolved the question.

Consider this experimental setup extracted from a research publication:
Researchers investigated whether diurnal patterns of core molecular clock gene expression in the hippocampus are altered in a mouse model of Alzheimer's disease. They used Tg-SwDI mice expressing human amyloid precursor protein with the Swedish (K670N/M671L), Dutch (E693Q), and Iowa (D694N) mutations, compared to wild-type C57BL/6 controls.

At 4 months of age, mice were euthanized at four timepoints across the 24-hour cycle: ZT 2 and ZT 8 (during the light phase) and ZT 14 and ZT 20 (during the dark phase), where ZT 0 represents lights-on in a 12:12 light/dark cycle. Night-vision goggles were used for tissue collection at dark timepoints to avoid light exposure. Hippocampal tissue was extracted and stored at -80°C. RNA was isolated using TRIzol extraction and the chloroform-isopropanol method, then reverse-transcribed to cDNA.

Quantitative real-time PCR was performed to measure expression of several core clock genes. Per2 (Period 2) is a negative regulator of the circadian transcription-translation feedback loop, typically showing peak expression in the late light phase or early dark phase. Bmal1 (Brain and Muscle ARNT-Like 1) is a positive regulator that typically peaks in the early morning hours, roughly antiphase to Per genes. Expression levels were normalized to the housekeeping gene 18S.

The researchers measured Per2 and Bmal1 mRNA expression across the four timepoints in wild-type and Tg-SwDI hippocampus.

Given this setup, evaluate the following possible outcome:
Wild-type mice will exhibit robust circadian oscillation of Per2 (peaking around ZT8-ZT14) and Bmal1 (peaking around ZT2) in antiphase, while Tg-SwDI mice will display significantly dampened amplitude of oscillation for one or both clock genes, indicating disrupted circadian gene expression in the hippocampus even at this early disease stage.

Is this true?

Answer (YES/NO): NO